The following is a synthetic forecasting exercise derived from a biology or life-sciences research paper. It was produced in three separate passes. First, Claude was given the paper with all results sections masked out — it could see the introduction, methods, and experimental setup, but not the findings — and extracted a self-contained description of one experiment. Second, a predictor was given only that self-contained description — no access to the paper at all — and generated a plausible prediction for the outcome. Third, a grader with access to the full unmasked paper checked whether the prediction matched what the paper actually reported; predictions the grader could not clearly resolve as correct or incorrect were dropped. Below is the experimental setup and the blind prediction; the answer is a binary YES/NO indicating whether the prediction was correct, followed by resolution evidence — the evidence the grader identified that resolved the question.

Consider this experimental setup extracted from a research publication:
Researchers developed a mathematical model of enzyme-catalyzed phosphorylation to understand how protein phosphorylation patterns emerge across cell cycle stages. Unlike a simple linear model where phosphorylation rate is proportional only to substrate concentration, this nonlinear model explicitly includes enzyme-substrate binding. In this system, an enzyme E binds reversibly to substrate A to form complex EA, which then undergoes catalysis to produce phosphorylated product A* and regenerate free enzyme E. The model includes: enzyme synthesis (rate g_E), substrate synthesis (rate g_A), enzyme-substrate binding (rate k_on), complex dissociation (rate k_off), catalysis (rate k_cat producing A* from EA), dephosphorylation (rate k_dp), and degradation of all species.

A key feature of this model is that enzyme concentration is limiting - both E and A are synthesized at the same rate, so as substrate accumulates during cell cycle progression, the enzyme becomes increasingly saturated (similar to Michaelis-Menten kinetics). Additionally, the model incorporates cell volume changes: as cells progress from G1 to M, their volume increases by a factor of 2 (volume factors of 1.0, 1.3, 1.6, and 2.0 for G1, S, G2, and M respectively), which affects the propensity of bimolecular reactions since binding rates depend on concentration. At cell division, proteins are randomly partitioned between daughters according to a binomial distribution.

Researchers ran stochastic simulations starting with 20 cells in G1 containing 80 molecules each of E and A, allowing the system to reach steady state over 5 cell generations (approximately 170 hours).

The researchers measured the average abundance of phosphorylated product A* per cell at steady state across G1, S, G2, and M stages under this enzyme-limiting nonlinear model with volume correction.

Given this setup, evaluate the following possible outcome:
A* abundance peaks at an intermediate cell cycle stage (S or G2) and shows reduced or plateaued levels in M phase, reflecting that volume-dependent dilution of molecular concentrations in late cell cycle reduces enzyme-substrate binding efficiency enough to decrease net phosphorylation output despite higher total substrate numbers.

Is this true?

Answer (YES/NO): NO